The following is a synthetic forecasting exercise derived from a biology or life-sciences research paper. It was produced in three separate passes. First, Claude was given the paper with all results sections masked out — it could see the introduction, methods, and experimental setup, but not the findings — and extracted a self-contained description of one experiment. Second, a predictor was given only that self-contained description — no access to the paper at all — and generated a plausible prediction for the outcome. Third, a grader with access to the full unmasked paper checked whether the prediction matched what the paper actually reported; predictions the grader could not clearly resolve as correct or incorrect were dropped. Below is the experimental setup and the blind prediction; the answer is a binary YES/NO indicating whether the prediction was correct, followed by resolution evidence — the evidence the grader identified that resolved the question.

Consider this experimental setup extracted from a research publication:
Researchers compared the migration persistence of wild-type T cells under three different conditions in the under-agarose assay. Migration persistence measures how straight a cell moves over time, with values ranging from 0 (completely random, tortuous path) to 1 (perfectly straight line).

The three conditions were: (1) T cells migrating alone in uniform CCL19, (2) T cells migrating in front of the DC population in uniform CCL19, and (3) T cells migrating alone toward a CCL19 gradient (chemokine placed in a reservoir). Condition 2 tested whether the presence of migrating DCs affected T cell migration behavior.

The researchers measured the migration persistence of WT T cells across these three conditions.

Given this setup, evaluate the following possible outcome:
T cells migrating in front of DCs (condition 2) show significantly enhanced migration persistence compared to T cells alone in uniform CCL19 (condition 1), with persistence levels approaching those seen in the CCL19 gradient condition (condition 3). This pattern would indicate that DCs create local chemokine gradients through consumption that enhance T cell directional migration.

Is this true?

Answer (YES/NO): NO